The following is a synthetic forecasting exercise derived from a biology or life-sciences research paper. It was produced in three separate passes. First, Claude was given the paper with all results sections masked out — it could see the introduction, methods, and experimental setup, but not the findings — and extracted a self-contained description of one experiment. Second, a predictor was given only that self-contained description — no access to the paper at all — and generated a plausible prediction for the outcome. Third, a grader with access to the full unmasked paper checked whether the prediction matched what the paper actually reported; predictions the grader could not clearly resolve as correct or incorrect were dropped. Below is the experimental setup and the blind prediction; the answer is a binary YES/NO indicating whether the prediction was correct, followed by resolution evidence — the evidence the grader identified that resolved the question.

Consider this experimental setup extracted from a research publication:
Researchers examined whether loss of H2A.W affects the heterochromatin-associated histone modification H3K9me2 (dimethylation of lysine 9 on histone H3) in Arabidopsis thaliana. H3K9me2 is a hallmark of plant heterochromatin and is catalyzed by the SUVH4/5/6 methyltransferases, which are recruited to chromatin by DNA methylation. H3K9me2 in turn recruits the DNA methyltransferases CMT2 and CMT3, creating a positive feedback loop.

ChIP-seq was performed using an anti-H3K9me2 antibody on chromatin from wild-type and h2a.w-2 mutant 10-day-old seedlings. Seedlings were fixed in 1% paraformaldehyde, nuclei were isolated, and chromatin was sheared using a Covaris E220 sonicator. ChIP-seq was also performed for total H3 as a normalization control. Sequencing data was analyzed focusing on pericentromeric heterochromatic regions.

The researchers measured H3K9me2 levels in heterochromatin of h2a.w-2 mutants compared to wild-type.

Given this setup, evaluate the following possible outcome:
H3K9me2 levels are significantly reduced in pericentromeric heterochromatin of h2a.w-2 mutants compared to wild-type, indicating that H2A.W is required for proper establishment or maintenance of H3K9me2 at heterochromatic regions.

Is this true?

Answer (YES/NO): NO